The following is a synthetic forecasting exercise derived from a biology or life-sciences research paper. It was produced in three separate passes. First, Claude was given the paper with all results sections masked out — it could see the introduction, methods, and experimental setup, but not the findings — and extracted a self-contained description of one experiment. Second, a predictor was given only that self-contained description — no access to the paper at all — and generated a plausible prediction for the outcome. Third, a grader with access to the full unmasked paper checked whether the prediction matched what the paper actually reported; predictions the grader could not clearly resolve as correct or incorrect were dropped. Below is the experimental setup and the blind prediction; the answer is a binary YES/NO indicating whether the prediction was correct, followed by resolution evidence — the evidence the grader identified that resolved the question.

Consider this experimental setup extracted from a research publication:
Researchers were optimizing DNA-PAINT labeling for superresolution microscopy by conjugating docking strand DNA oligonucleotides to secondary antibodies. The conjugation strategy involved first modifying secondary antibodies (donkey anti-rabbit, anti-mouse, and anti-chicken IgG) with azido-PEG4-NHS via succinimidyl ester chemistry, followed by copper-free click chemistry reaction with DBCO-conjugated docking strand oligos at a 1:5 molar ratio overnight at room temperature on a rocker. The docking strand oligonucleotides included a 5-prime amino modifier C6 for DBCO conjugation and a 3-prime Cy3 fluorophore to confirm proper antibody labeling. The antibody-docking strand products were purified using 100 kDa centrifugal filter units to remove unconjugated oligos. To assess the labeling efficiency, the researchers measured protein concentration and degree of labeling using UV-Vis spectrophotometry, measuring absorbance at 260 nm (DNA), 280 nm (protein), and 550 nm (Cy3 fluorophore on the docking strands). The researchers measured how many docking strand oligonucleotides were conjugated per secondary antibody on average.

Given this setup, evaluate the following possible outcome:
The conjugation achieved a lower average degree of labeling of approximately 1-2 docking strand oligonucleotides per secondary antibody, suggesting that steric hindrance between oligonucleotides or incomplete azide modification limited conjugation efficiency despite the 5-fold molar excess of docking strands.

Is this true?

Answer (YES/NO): NO